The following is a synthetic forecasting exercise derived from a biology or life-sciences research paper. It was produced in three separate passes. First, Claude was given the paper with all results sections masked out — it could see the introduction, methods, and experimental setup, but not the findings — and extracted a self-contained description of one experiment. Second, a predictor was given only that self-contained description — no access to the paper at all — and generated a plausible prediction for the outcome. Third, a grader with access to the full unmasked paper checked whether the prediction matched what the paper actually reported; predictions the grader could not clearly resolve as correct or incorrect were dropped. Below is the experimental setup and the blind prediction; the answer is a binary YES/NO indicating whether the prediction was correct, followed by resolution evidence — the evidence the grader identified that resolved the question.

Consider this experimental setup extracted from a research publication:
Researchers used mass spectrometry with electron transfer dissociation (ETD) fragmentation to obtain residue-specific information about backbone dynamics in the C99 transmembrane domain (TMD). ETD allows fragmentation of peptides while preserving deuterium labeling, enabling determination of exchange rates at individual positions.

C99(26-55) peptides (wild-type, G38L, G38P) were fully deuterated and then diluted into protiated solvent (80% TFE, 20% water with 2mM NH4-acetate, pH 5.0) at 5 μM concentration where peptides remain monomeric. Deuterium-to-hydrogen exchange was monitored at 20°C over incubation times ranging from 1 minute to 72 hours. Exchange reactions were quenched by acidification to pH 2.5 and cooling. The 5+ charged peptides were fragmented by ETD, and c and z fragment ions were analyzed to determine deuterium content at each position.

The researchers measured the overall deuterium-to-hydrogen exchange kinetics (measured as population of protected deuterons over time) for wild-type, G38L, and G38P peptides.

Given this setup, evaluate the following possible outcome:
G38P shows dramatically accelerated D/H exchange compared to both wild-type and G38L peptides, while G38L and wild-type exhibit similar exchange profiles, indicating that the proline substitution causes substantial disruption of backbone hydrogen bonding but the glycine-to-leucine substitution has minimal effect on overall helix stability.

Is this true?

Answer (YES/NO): NO